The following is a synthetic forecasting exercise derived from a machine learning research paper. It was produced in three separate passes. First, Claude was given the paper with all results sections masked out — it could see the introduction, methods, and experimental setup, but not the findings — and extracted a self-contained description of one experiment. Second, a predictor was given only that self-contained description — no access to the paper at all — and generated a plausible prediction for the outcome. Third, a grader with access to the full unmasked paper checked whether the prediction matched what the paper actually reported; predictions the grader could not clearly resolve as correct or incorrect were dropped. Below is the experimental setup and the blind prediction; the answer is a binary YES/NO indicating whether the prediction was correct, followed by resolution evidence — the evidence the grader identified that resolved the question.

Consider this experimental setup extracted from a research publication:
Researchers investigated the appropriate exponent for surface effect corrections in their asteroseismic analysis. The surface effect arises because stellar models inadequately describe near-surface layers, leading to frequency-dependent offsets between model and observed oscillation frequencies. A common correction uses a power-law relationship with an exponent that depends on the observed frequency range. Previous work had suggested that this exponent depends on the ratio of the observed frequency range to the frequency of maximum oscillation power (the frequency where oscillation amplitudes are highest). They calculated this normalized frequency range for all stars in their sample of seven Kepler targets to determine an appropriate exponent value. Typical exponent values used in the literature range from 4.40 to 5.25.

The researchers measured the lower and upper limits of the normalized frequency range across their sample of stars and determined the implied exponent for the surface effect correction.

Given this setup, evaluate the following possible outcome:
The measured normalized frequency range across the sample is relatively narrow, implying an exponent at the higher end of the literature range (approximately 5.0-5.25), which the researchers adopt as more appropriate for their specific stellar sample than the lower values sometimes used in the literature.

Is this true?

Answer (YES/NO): NO